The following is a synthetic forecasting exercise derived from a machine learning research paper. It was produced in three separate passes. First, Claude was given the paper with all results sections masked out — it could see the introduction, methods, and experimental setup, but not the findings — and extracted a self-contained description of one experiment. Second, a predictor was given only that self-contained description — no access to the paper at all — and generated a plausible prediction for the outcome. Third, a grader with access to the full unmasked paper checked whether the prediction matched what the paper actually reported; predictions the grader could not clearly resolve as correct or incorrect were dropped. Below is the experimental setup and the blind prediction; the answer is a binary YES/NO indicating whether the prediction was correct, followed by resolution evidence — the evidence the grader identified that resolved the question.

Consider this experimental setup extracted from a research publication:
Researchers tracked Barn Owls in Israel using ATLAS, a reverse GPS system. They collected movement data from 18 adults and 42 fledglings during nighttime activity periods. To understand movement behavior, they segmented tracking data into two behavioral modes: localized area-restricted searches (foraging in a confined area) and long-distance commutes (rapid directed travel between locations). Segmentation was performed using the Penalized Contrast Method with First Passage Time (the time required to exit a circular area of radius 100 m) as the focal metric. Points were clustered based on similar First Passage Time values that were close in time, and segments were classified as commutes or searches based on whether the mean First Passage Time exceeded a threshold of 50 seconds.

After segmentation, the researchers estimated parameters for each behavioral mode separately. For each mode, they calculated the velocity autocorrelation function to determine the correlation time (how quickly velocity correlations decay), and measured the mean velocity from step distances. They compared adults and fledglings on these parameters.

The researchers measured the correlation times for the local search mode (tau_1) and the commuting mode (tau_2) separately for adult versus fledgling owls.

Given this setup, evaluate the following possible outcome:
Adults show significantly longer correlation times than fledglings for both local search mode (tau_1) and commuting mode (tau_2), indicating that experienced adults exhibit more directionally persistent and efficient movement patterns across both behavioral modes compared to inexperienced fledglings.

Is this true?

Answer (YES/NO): NO